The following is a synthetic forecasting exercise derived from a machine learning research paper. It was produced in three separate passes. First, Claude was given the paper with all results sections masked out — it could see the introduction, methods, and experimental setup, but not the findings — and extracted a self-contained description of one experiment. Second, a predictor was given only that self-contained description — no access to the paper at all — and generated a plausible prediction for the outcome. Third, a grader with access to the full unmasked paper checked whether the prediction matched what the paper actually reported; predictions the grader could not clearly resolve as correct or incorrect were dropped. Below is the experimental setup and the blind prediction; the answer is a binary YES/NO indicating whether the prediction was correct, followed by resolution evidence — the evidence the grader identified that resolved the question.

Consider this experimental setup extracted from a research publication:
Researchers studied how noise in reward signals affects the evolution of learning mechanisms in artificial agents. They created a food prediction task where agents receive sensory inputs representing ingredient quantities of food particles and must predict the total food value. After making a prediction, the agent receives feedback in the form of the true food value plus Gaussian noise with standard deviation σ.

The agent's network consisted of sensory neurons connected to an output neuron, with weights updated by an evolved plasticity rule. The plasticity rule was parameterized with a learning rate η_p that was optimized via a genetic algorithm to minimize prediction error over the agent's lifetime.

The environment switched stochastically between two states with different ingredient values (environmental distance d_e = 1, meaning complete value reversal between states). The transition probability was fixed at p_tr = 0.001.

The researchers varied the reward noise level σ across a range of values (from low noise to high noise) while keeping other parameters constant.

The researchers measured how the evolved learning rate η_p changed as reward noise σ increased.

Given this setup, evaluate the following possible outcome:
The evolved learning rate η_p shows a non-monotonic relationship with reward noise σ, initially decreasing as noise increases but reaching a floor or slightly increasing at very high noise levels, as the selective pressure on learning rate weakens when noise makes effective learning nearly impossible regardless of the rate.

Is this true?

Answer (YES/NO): NO